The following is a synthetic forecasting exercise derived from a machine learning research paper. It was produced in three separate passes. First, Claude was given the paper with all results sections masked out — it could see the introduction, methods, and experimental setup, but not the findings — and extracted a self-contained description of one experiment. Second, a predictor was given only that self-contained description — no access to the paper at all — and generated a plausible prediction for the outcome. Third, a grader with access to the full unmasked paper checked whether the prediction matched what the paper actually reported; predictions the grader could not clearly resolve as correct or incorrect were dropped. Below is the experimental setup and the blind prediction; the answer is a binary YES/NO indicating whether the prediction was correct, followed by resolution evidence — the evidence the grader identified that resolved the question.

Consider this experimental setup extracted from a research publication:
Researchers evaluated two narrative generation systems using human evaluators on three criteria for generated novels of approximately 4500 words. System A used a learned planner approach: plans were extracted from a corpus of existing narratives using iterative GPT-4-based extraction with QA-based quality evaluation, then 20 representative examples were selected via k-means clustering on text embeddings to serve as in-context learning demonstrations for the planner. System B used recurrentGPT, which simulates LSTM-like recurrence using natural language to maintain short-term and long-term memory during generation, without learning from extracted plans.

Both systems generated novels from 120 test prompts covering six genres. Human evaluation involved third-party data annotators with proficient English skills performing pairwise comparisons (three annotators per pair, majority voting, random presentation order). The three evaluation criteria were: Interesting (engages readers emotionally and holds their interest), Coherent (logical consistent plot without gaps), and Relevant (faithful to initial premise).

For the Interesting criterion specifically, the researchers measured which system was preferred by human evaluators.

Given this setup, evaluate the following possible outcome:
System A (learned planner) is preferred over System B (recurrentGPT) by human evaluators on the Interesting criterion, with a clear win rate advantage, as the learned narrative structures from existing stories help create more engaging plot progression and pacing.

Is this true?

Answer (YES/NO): NO